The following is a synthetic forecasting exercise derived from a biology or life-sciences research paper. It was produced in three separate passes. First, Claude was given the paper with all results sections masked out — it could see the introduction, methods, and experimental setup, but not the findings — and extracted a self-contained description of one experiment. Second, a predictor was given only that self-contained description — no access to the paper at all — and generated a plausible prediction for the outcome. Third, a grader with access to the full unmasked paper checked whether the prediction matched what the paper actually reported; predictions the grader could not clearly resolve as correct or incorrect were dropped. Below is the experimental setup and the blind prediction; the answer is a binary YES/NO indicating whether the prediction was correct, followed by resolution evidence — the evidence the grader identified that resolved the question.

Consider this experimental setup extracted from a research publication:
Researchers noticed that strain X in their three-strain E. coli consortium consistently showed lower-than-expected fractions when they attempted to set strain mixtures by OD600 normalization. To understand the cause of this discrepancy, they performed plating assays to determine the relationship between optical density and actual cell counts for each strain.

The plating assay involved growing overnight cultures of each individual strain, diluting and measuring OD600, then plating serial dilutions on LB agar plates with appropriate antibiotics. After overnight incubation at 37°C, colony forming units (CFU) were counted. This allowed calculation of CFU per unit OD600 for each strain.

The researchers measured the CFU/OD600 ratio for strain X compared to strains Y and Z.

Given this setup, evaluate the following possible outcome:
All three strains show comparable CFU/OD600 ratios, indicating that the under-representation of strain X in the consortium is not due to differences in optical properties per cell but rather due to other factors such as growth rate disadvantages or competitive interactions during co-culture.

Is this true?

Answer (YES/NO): NO